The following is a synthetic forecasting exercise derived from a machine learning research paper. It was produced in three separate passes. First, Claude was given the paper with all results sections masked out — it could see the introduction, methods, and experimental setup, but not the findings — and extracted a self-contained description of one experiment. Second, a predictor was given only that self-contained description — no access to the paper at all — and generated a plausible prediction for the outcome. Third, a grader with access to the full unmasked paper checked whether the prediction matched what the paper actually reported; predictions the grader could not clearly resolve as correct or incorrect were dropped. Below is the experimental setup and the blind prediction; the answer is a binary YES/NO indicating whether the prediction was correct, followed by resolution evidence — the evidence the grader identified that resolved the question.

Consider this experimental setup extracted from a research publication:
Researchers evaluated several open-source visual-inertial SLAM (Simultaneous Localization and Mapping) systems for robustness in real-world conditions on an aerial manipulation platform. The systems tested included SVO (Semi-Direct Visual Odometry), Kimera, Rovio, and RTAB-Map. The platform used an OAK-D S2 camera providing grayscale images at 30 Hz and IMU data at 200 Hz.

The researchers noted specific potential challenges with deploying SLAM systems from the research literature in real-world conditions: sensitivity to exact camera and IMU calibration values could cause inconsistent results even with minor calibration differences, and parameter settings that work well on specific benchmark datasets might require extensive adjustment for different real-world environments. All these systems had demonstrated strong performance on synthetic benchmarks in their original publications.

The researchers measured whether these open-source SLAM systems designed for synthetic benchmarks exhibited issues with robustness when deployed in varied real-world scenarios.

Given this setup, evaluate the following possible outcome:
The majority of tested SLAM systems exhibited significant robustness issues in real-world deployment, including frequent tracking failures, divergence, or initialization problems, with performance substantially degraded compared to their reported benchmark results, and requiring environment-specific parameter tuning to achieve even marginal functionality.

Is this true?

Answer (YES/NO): YES